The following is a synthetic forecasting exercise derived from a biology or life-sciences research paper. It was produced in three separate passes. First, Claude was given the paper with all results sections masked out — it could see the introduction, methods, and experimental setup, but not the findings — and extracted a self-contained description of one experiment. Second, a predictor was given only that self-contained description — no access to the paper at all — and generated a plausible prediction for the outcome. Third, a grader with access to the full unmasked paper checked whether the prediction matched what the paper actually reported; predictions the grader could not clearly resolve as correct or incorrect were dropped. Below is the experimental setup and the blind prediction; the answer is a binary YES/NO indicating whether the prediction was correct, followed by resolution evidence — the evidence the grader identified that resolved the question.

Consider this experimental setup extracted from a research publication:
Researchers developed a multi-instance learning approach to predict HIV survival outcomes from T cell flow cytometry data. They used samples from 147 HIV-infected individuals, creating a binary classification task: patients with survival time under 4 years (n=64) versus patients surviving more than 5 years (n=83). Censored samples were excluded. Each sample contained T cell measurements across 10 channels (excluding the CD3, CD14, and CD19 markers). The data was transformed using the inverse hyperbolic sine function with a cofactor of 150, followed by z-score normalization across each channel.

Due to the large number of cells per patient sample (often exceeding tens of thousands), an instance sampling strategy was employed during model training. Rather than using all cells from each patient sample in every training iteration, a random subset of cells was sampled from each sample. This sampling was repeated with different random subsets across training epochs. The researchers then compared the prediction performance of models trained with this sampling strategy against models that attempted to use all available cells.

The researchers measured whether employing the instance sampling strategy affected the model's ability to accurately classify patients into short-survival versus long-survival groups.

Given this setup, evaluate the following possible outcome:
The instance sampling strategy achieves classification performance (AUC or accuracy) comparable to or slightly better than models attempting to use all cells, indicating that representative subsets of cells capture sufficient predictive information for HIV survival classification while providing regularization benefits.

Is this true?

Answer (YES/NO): YES